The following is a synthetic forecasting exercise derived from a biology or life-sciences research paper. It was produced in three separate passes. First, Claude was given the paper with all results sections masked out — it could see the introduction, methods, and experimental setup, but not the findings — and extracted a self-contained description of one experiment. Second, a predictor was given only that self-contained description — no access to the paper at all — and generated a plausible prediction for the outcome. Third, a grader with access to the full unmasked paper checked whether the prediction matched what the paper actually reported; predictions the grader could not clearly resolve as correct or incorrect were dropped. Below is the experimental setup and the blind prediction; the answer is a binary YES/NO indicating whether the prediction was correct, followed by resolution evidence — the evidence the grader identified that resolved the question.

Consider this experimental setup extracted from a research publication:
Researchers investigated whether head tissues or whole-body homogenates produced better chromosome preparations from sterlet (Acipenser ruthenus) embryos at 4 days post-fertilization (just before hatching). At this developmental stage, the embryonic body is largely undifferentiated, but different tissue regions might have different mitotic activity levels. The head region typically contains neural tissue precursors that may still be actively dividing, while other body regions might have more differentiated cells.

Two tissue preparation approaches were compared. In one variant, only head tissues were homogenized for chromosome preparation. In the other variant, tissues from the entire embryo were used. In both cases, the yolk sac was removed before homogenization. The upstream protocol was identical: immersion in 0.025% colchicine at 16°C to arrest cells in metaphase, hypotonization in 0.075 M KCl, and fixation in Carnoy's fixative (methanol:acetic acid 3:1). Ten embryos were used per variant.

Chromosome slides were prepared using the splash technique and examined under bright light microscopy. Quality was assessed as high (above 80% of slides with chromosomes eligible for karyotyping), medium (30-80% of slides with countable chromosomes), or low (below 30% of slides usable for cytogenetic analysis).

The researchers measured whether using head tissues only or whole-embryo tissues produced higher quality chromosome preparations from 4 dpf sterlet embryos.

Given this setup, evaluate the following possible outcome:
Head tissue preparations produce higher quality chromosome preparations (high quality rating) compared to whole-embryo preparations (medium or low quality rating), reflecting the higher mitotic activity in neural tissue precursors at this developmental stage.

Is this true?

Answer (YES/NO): NO